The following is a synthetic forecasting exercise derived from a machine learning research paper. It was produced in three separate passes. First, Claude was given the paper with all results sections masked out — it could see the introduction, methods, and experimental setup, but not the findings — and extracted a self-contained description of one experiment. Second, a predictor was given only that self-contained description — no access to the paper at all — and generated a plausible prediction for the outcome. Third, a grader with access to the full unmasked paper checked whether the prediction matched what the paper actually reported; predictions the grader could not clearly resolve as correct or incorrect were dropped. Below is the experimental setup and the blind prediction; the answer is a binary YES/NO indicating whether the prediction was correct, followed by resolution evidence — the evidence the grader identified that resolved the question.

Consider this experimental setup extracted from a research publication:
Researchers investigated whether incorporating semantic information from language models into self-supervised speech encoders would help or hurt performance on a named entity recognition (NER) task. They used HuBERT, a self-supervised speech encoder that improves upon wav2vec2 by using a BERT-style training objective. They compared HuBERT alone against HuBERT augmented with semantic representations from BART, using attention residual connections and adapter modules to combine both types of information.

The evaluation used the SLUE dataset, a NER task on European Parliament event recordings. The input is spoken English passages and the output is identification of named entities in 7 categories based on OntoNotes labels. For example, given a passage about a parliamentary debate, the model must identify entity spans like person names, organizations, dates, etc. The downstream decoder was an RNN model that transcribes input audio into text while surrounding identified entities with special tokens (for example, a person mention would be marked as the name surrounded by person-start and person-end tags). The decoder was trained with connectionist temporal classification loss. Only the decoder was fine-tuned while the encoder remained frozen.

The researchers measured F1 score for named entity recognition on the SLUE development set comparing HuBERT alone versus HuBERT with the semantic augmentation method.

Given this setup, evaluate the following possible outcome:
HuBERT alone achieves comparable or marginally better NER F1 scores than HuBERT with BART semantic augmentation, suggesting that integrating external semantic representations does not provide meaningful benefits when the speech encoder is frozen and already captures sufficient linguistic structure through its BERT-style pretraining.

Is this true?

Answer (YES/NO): YES